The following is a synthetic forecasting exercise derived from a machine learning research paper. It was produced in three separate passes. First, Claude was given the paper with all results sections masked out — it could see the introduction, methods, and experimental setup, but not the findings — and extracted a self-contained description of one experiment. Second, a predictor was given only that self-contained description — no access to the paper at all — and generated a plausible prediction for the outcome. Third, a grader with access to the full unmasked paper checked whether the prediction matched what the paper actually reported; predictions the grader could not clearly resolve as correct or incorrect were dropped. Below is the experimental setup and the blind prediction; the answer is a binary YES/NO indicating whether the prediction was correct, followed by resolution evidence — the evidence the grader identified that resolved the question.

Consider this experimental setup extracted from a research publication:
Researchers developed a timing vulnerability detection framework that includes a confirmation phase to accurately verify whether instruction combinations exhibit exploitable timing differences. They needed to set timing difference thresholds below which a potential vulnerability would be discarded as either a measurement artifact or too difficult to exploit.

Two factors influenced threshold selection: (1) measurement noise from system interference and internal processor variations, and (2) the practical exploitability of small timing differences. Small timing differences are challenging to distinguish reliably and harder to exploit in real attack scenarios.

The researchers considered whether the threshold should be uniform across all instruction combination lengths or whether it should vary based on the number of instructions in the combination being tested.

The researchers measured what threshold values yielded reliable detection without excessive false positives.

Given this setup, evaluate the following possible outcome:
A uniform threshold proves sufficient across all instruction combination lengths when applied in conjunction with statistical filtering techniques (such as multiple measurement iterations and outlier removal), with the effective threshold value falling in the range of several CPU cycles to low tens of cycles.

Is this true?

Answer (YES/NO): NO